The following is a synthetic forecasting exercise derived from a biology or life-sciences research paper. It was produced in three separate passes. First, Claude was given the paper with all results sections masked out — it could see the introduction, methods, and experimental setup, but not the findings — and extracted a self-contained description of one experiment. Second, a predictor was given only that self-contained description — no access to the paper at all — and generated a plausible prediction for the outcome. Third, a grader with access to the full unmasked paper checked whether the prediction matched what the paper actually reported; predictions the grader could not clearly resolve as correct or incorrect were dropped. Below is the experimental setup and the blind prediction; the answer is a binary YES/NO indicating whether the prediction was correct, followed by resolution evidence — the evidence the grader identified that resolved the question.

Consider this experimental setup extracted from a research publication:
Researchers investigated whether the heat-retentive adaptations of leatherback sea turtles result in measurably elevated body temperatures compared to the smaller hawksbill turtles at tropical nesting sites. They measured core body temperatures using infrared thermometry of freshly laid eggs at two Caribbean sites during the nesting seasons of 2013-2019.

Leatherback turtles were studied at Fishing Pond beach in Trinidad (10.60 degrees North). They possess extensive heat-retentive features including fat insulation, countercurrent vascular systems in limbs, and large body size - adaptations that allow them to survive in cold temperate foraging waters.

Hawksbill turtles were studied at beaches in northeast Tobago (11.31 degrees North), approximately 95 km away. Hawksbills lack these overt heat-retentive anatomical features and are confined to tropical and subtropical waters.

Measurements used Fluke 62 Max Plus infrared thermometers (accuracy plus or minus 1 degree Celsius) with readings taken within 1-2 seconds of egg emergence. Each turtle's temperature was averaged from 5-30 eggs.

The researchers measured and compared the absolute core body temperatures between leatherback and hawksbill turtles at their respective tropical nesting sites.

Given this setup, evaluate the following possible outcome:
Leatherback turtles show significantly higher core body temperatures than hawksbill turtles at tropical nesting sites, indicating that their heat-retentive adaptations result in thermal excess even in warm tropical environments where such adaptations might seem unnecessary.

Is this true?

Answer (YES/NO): YES